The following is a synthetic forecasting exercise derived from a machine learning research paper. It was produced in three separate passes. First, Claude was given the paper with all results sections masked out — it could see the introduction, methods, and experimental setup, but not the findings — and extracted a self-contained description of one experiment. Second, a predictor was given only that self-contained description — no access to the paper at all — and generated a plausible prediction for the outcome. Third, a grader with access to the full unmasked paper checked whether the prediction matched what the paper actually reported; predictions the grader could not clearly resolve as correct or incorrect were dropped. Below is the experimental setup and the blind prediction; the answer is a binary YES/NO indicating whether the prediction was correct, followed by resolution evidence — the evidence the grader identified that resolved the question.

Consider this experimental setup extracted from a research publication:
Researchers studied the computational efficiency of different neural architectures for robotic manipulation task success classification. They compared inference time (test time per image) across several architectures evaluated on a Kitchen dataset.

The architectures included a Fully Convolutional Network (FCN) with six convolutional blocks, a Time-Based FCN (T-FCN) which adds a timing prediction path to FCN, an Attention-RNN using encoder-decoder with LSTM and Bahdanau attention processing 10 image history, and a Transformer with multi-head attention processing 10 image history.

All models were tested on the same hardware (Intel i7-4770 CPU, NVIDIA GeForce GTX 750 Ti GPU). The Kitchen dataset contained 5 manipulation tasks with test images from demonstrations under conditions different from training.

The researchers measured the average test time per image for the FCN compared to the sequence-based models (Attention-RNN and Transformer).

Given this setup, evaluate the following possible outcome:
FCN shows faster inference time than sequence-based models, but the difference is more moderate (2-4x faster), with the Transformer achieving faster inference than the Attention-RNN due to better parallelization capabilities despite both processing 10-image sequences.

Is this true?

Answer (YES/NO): YES